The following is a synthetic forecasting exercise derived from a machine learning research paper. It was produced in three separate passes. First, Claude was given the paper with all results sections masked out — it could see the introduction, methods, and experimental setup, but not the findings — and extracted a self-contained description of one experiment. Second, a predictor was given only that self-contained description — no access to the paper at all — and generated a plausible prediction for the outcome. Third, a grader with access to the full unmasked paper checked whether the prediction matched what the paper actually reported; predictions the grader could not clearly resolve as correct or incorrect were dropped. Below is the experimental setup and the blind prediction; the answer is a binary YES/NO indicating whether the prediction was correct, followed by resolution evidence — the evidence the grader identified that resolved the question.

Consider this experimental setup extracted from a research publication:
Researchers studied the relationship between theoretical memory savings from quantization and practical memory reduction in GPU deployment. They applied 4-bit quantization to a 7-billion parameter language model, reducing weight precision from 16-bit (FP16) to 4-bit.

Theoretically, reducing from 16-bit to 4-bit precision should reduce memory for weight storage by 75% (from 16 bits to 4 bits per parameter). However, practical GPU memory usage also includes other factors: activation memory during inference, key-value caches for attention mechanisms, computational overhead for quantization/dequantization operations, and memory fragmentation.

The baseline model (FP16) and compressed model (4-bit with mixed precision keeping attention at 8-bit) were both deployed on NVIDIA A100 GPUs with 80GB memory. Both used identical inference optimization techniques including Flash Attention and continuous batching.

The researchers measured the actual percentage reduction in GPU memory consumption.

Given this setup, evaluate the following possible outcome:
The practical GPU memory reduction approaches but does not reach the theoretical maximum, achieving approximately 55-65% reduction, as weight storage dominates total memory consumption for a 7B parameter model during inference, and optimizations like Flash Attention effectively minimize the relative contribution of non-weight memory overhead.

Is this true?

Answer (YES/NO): YES